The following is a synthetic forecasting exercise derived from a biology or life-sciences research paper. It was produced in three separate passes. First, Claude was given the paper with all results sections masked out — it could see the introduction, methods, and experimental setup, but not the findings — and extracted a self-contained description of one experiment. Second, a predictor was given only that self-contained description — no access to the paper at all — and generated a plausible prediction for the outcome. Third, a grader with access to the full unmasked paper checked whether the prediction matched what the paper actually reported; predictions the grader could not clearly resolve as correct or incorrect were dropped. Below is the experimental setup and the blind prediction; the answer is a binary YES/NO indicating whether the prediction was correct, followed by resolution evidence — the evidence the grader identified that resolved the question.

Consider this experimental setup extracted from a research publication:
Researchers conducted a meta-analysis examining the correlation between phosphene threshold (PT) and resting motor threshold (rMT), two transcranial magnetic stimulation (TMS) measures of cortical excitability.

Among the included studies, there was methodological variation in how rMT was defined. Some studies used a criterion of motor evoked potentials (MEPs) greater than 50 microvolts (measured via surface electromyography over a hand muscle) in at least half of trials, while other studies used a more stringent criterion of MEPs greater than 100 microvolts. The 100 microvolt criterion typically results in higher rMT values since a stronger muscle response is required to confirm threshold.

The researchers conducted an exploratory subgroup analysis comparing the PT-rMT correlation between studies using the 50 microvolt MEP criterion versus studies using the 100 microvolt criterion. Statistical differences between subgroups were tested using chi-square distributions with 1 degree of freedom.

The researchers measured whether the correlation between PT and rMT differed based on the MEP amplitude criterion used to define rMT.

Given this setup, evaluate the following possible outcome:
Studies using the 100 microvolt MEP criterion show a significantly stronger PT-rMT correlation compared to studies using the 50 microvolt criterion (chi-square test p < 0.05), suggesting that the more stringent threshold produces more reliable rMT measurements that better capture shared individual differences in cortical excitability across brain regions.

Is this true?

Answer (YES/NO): NO